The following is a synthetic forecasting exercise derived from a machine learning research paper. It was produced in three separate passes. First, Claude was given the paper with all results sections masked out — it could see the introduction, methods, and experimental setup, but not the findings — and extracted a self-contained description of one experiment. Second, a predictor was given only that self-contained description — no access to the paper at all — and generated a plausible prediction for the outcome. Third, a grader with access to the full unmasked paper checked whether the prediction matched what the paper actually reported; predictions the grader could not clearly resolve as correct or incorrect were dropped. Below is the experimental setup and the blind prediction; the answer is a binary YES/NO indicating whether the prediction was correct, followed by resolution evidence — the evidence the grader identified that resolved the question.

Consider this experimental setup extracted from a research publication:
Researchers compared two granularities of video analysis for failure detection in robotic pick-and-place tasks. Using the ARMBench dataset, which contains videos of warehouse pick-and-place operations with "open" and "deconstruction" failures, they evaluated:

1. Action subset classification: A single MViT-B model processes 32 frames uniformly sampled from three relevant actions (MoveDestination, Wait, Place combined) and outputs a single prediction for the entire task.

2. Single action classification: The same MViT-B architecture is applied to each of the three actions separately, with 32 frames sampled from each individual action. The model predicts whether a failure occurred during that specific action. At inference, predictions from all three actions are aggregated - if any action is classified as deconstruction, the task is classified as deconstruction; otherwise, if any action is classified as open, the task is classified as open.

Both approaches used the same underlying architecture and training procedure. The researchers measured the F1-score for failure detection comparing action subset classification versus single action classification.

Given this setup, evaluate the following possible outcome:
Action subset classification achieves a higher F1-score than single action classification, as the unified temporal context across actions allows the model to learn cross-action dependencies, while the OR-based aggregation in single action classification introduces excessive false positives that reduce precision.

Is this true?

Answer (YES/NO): YES